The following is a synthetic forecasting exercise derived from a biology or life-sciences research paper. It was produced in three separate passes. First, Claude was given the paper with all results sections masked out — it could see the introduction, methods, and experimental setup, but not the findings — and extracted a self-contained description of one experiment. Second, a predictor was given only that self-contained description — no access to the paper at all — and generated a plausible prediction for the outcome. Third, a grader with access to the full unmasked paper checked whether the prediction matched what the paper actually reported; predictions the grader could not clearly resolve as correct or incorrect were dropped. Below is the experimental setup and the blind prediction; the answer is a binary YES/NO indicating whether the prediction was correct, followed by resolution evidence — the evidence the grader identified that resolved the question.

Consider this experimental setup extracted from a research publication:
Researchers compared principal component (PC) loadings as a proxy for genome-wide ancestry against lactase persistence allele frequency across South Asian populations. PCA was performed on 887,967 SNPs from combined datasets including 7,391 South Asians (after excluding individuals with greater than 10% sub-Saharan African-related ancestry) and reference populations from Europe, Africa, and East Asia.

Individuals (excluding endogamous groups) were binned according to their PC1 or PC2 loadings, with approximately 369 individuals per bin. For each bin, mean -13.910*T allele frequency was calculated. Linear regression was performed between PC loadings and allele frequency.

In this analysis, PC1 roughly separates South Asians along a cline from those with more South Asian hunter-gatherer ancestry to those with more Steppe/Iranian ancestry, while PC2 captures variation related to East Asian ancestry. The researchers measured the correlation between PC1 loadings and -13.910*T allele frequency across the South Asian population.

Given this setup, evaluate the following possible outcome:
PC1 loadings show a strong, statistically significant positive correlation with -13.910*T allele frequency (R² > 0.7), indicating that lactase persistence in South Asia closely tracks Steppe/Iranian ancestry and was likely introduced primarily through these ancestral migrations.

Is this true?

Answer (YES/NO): YES